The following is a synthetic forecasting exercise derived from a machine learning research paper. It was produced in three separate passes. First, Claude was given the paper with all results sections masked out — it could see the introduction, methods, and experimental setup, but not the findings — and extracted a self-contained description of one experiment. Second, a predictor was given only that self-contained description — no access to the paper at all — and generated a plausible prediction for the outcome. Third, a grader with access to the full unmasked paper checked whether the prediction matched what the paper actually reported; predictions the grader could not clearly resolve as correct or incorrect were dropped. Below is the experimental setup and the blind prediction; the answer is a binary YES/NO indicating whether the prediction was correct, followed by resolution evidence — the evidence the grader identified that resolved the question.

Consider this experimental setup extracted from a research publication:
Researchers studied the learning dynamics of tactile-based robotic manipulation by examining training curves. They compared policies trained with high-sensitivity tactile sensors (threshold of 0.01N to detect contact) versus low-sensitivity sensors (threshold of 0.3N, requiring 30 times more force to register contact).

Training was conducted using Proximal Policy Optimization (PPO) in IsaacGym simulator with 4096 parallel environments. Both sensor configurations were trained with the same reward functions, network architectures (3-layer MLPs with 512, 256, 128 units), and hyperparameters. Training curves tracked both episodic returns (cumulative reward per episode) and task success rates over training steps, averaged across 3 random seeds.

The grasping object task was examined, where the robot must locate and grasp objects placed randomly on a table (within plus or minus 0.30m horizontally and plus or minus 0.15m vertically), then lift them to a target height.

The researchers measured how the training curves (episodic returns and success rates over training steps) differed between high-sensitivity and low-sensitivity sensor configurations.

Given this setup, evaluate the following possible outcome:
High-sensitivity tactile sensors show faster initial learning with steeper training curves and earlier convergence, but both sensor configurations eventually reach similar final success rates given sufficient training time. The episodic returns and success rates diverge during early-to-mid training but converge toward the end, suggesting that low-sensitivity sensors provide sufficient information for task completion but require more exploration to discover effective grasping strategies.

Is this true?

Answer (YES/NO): NO